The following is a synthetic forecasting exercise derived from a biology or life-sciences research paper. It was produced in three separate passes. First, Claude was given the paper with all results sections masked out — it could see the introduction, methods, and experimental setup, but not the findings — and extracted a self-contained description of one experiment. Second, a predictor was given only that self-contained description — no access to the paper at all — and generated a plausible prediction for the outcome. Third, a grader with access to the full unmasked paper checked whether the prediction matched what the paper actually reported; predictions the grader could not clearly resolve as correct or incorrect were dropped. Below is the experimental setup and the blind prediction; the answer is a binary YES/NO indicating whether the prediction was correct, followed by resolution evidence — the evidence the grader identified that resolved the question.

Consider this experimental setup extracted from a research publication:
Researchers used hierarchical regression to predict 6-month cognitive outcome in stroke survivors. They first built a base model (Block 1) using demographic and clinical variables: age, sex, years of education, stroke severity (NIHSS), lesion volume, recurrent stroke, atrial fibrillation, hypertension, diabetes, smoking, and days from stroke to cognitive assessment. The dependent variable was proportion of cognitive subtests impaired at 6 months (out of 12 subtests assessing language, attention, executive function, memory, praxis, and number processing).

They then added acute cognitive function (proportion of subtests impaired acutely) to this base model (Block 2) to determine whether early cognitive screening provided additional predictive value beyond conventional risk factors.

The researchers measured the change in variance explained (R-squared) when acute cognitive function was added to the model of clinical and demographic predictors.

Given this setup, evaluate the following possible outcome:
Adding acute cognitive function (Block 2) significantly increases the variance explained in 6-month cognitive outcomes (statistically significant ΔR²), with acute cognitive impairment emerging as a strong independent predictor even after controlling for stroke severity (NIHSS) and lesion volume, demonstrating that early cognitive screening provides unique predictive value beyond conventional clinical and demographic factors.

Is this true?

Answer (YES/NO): YES